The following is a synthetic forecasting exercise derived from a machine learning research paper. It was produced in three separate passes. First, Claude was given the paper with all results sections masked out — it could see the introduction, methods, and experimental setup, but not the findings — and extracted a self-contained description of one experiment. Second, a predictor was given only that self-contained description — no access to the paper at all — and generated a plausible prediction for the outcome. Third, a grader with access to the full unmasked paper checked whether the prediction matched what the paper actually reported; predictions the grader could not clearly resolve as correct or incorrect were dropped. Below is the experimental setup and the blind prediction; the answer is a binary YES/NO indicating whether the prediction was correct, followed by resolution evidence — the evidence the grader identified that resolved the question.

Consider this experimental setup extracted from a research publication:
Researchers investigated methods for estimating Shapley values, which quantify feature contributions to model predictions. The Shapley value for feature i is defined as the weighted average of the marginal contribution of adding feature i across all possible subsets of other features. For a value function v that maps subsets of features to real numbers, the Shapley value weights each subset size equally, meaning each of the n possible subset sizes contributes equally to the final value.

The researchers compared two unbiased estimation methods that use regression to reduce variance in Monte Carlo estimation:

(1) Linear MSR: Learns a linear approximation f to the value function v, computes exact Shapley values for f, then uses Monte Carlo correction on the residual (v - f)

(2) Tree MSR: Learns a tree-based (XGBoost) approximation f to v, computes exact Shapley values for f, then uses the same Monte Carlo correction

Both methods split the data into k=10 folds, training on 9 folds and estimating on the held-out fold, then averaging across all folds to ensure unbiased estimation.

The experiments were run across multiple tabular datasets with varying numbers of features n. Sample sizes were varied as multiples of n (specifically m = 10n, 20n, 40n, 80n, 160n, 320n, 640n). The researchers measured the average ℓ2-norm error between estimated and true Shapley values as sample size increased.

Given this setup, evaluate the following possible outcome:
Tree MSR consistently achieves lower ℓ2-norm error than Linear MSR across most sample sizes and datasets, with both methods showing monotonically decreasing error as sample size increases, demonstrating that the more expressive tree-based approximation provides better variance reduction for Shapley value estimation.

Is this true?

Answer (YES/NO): NO